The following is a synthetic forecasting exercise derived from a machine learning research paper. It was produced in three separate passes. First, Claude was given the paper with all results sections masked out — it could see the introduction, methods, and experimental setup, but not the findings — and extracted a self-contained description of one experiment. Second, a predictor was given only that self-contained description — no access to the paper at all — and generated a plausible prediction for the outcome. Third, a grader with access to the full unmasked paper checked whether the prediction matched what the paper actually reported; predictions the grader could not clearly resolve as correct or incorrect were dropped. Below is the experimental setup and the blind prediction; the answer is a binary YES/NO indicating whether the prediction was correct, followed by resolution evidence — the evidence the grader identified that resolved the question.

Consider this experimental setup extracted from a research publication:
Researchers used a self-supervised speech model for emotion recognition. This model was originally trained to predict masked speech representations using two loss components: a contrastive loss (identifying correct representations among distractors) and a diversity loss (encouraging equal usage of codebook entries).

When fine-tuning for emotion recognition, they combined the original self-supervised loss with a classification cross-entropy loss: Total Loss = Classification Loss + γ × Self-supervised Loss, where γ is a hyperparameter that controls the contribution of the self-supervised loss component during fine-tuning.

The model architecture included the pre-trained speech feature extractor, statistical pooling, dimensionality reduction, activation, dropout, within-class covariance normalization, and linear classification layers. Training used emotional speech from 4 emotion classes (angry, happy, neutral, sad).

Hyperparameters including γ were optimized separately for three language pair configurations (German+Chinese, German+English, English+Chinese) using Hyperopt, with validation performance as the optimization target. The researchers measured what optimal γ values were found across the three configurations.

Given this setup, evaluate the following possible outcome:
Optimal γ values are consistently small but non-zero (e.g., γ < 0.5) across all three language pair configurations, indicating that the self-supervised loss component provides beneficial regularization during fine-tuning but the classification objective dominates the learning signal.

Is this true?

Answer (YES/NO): YES